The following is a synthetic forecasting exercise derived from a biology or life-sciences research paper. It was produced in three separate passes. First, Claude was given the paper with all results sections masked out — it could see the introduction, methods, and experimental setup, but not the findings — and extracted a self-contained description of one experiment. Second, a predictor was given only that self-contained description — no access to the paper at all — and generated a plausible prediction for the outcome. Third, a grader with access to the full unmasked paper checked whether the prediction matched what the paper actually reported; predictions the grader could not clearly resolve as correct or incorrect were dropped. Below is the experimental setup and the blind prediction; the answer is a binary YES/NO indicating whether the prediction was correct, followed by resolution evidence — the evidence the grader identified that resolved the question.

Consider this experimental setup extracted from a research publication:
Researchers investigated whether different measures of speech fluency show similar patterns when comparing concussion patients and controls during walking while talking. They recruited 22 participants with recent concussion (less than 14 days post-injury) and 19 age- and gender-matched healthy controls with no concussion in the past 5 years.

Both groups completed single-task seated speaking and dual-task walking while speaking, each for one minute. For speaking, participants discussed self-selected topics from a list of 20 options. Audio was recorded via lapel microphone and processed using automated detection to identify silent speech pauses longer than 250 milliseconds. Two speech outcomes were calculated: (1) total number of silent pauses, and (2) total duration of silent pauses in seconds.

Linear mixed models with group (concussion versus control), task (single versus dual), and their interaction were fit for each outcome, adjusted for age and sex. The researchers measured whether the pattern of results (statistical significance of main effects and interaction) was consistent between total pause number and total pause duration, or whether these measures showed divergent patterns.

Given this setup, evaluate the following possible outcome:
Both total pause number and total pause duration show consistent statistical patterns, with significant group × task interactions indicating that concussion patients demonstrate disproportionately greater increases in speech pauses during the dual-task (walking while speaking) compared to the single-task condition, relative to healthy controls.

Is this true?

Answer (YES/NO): NO